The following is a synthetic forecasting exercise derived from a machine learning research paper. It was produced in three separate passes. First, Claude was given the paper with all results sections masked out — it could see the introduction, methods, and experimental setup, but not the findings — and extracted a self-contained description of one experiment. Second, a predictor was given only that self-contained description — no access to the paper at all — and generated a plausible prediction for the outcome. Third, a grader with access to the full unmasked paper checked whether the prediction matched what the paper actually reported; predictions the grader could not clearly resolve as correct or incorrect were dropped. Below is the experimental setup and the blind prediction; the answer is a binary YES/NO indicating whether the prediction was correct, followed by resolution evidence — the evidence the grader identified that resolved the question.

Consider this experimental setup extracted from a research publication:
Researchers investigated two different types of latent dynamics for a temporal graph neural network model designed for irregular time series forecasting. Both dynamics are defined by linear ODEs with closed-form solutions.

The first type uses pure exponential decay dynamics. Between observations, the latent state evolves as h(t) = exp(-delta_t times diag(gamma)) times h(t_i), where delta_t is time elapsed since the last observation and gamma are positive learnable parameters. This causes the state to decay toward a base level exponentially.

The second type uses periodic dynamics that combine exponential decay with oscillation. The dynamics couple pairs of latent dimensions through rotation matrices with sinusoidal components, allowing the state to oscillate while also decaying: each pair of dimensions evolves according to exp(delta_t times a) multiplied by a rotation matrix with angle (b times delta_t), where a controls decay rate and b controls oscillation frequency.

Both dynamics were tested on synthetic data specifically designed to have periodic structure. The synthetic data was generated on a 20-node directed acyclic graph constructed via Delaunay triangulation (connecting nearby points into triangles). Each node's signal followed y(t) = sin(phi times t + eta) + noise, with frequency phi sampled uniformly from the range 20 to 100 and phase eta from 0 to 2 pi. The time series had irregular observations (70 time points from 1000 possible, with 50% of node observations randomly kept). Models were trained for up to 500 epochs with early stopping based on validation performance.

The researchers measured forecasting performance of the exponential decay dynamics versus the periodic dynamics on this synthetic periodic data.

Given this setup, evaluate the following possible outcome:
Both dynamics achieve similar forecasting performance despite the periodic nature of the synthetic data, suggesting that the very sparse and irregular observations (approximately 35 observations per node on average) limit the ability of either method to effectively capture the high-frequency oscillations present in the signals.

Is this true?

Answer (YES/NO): NO